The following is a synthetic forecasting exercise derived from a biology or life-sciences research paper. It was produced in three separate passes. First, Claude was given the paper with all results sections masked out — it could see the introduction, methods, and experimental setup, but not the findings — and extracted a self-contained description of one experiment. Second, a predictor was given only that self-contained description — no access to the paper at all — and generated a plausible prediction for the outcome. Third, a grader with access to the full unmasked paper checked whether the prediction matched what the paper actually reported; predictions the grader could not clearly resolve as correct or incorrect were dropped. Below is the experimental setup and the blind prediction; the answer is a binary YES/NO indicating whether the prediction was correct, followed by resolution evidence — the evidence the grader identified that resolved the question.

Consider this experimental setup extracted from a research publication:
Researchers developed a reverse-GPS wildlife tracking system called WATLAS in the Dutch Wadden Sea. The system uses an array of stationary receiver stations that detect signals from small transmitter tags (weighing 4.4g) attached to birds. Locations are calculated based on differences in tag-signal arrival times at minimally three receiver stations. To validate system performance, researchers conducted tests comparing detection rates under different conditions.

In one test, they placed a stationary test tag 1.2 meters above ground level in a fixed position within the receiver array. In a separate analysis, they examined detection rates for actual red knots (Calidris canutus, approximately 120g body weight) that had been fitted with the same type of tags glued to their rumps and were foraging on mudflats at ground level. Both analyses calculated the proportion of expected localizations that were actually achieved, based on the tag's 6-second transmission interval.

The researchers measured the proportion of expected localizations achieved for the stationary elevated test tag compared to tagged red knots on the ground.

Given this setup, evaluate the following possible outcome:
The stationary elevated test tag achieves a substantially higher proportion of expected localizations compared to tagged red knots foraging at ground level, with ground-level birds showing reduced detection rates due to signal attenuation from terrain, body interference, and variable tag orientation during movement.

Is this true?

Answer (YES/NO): YES